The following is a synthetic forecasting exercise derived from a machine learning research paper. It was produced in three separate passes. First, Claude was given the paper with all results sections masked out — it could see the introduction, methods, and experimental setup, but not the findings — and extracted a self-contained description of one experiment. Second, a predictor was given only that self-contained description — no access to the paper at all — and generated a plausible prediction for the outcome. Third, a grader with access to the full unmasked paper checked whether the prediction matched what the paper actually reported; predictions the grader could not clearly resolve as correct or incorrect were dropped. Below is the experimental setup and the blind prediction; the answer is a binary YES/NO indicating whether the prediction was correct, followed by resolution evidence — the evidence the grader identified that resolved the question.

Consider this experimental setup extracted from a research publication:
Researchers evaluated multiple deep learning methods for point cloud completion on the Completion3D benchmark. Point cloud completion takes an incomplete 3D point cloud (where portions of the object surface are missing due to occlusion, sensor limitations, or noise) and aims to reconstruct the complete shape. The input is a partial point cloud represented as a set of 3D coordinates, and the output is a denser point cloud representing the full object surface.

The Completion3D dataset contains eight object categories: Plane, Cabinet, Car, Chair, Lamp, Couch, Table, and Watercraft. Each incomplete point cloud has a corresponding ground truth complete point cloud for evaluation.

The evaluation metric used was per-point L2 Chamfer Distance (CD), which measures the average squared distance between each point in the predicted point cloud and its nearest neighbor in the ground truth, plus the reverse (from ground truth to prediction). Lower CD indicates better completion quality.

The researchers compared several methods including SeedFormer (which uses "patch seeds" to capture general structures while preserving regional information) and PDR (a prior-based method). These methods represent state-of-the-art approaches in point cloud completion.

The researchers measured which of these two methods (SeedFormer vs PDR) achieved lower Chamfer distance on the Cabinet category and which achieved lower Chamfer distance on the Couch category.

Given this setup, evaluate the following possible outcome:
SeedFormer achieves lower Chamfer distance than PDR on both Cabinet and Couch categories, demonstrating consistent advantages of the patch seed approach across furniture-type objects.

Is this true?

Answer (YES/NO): NO